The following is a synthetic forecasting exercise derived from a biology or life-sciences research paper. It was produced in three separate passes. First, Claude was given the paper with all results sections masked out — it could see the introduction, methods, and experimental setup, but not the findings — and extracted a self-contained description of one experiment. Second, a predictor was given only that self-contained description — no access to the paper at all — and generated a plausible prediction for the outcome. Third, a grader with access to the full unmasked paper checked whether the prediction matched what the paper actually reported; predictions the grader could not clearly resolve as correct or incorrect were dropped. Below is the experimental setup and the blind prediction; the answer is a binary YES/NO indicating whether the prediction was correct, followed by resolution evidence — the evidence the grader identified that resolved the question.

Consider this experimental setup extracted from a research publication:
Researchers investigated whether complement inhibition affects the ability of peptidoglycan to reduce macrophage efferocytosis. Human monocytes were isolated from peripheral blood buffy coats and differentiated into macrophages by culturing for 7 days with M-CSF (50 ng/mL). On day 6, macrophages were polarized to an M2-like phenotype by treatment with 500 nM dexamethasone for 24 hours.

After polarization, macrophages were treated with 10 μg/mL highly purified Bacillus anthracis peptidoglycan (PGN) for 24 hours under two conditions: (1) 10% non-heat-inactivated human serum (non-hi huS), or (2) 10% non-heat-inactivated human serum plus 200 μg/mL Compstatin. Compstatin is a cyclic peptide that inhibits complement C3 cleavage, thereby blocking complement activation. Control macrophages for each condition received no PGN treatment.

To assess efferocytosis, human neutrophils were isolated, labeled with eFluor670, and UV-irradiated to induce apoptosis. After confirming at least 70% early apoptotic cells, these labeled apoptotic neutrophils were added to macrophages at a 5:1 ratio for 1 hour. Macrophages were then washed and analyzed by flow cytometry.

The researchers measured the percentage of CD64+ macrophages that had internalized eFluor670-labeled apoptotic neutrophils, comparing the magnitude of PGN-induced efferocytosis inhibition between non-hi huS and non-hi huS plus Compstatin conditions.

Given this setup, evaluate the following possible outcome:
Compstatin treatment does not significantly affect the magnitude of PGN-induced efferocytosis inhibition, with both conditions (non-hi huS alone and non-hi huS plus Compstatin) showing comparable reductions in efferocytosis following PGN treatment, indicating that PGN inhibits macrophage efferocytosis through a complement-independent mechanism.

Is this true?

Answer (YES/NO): YES